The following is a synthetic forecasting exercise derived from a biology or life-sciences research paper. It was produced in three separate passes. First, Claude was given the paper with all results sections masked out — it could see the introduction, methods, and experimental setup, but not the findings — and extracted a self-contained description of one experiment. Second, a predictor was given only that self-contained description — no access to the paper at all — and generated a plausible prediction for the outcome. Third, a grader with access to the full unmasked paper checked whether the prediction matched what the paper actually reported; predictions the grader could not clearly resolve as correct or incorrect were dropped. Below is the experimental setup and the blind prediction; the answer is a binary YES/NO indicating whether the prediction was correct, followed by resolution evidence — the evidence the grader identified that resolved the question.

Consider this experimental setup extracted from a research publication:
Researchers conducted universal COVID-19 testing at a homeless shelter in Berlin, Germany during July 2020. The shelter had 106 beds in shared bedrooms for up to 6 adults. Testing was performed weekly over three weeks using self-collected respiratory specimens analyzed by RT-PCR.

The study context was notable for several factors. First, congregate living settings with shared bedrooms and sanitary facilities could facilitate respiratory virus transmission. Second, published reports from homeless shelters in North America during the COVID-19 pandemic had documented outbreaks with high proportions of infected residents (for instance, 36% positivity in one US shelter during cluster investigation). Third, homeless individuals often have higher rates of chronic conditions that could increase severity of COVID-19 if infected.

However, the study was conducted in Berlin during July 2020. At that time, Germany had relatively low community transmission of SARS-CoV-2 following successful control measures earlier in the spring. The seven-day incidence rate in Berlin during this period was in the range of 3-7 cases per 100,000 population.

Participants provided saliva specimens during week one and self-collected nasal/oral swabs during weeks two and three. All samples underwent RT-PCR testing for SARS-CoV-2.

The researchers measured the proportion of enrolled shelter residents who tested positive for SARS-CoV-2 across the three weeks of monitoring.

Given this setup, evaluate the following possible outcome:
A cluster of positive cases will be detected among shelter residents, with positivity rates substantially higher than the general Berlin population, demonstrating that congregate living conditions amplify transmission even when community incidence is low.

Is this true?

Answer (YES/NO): NO